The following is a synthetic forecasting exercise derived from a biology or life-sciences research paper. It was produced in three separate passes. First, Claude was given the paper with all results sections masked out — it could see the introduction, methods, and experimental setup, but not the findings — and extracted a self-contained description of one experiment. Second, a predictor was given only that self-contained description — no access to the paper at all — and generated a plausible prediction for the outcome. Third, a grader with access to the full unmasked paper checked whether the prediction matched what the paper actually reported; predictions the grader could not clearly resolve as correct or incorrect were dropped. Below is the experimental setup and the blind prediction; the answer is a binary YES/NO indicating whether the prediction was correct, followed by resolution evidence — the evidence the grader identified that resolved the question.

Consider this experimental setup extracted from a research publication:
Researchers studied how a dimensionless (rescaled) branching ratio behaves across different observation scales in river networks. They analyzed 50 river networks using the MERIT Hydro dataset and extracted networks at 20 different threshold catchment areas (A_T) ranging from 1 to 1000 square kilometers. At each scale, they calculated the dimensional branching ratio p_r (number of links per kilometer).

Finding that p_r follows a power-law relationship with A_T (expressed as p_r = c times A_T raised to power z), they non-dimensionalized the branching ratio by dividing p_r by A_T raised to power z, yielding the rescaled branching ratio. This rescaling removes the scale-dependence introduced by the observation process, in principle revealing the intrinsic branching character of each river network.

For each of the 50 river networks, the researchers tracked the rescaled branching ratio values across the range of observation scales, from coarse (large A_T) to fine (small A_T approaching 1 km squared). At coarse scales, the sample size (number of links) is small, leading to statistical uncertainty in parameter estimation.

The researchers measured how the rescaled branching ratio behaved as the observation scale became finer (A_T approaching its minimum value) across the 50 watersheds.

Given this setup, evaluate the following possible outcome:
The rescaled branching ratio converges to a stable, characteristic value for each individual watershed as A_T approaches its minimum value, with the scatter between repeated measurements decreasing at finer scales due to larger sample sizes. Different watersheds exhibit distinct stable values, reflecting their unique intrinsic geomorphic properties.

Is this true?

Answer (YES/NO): YES